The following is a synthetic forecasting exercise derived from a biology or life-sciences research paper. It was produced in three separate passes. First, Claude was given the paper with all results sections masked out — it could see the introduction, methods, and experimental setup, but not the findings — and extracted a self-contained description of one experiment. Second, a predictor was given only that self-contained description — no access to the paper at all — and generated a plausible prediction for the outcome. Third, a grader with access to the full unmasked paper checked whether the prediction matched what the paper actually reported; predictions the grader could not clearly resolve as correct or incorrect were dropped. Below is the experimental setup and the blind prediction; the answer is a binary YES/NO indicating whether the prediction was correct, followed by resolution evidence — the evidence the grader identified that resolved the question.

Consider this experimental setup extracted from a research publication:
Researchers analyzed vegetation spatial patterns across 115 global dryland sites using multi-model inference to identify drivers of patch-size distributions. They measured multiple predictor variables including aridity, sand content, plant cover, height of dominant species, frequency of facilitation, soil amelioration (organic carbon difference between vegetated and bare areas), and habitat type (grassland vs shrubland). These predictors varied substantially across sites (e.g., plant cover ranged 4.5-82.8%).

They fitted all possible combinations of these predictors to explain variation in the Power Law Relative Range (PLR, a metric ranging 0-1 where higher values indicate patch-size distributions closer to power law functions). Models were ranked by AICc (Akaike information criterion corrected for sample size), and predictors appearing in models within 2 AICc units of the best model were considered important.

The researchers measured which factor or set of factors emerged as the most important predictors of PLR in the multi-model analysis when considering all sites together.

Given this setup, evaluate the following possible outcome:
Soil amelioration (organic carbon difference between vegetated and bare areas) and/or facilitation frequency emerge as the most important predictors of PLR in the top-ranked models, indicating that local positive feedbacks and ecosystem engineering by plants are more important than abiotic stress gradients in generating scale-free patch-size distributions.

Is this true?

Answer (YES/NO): NO